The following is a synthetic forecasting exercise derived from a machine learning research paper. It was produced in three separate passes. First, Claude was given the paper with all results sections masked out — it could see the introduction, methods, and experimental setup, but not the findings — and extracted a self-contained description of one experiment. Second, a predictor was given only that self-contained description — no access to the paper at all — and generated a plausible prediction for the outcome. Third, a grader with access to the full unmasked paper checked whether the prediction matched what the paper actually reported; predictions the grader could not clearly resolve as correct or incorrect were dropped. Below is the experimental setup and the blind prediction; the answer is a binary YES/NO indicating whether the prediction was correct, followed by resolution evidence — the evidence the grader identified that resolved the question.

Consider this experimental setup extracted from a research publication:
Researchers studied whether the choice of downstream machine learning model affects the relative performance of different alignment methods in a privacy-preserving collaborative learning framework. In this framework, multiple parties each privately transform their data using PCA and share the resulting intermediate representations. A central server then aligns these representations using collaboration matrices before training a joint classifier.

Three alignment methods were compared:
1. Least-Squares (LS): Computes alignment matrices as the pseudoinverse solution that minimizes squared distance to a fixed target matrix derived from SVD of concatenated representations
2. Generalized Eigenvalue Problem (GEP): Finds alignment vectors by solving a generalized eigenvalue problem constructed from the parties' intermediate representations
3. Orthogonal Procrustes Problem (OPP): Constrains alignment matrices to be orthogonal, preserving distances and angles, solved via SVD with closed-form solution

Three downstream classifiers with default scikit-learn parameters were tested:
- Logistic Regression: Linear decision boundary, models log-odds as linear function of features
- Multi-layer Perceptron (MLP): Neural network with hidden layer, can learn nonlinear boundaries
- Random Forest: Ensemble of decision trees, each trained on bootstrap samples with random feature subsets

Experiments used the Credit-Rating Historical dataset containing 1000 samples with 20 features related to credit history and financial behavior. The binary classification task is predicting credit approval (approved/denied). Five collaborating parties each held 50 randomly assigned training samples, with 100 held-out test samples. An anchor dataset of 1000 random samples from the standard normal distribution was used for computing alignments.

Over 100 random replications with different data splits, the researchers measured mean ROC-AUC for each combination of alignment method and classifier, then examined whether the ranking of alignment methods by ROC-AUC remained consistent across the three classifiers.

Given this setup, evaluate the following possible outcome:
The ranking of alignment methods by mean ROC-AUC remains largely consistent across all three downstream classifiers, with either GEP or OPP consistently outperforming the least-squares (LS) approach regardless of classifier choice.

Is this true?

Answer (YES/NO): NO